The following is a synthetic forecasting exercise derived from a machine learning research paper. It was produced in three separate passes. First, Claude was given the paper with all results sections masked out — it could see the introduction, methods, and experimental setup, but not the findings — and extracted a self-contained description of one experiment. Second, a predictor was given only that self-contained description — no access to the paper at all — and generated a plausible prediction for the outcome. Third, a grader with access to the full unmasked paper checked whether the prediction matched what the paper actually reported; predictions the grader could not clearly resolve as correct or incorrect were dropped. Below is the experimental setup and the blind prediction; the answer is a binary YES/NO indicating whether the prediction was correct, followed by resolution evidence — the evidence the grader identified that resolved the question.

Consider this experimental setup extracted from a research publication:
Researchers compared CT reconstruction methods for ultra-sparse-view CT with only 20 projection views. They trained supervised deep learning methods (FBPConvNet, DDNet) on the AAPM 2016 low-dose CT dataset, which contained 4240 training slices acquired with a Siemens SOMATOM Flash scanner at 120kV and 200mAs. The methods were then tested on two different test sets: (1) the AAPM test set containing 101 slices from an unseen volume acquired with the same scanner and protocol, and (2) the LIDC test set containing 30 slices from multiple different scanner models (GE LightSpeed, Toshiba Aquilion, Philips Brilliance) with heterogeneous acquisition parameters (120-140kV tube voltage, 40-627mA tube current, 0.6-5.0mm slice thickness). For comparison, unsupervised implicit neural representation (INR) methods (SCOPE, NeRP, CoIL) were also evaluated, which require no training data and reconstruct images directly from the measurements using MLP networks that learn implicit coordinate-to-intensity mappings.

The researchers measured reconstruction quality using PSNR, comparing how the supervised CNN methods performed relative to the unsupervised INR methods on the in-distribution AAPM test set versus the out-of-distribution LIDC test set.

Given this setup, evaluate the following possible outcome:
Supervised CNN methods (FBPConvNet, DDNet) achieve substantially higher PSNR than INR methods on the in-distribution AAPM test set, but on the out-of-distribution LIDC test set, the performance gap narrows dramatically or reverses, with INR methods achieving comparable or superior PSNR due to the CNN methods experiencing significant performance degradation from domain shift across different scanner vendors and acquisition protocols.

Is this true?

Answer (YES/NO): NO